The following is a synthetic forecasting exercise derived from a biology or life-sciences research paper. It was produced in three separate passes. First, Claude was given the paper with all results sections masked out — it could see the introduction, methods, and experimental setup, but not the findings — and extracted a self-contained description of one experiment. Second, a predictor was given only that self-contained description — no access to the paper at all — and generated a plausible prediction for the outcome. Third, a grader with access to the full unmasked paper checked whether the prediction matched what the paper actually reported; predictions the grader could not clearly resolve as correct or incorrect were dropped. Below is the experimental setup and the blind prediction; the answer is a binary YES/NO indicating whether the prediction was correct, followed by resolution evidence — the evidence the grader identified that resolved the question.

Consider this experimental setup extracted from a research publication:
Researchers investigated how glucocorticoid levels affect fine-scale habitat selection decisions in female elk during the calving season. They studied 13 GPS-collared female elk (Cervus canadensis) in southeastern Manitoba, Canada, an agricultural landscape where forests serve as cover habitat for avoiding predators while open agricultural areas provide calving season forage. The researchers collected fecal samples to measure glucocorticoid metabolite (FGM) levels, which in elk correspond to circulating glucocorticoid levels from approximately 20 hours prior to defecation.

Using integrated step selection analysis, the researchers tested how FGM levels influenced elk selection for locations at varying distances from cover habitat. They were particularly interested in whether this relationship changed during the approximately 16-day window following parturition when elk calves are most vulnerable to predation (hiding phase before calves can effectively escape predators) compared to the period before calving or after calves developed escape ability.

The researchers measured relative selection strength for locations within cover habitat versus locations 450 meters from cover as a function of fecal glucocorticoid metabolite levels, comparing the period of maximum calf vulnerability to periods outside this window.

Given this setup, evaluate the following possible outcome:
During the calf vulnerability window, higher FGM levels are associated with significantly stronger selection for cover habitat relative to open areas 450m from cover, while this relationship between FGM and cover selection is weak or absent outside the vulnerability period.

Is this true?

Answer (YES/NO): NO